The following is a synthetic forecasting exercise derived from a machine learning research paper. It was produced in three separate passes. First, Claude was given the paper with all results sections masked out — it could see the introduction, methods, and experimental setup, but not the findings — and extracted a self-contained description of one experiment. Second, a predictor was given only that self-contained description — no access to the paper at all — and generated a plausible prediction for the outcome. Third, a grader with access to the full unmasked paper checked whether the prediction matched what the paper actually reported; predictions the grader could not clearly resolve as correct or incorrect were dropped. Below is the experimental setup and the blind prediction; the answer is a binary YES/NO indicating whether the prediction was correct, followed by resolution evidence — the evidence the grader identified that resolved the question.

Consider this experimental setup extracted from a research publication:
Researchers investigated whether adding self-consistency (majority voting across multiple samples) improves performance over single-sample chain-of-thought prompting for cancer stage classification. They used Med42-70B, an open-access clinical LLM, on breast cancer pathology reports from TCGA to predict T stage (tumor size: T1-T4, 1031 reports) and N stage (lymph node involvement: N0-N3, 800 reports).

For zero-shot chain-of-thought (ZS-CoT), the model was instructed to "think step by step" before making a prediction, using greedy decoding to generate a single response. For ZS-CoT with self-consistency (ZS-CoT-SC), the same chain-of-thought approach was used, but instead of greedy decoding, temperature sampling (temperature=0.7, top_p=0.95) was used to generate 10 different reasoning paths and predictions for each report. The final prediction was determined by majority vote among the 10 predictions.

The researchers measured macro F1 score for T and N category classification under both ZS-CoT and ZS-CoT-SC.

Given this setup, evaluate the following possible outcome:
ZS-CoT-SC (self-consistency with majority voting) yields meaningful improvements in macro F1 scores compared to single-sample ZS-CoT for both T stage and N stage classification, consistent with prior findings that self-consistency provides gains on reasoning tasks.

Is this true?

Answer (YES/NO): NO